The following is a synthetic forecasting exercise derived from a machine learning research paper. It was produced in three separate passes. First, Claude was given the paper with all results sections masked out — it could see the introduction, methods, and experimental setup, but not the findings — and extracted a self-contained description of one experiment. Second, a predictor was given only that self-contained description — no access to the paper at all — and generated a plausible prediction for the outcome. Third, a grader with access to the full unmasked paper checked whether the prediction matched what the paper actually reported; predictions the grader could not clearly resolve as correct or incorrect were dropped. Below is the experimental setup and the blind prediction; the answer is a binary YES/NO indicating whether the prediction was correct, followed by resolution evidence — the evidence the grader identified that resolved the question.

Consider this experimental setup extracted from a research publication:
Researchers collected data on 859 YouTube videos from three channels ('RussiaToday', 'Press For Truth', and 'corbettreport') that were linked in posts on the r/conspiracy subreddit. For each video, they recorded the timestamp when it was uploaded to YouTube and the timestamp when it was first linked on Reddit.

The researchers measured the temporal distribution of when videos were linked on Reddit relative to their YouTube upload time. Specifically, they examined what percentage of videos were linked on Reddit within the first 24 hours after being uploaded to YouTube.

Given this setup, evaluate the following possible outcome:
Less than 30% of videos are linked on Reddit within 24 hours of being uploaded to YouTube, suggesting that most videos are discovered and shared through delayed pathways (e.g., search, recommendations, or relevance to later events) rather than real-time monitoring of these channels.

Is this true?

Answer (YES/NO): NO